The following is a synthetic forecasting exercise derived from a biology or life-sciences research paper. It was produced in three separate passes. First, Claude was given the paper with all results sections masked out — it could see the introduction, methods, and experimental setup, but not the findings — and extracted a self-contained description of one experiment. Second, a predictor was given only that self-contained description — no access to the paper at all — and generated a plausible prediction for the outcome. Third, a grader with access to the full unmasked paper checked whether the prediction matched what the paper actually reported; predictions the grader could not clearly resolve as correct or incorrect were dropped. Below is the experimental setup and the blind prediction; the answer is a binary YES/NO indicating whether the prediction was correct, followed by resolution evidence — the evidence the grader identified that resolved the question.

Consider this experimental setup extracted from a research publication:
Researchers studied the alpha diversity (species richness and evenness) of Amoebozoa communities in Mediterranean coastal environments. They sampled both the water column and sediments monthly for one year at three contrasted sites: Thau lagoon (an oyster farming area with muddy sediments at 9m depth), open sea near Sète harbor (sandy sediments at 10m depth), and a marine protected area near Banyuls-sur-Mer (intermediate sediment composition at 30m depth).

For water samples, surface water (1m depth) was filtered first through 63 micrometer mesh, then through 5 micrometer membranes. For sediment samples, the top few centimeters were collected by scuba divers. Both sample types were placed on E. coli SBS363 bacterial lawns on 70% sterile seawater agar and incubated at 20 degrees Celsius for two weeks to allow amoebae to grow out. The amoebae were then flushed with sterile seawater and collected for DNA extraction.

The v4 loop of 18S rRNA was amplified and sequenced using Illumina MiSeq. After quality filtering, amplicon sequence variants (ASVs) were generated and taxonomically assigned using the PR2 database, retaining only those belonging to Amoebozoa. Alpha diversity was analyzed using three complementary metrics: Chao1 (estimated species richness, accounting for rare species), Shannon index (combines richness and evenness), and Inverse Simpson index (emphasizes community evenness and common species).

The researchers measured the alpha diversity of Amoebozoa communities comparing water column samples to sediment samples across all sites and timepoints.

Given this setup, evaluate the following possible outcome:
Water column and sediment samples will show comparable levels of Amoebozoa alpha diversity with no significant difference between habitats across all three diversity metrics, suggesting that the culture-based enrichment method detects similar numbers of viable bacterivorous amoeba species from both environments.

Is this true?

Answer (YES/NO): NO